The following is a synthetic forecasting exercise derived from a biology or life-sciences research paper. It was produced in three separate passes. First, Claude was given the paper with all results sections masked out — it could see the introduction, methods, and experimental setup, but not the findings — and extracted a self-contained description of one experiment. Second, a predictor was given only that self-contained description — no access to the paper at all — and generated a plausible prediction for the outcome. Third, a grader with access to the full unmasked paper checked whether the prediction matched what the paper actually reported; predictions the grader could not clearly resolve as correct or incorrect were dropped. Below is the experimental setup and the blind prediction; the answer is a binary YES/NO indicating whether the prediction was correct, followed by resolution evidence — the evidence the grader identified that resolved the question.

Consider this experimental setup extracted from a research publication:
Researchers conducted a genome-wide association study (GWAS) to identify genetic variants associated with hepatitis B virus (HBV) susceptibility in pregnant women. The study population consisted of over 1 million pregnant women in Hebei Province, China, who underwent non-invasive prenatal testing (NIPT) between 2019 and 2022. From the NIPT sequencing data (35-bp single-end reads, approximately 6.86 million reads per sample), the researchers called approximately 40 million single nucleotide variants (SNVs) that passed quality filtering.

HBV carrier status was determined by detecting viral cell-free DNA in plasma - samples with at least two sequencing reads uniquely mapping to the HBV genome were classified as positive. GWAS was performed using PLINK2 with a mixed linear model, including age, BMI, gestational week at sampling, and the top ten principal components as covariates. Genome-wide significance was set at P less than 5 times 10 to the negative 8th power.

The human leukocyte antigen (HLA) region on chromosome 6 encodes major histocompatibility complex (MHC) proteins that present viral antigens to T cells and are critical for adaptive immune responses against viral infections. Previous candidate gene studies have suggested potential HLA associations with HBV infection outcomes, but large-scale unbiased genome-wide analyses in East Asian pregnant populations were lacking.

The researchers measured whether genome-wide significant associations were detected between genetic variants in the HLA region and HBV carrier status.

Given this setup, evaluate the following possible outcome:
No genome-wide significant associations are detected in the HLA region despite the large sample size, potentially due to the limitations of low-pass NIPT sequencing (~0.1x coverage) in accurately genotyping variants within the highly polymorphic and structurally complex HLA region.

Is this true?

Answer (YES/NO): NO